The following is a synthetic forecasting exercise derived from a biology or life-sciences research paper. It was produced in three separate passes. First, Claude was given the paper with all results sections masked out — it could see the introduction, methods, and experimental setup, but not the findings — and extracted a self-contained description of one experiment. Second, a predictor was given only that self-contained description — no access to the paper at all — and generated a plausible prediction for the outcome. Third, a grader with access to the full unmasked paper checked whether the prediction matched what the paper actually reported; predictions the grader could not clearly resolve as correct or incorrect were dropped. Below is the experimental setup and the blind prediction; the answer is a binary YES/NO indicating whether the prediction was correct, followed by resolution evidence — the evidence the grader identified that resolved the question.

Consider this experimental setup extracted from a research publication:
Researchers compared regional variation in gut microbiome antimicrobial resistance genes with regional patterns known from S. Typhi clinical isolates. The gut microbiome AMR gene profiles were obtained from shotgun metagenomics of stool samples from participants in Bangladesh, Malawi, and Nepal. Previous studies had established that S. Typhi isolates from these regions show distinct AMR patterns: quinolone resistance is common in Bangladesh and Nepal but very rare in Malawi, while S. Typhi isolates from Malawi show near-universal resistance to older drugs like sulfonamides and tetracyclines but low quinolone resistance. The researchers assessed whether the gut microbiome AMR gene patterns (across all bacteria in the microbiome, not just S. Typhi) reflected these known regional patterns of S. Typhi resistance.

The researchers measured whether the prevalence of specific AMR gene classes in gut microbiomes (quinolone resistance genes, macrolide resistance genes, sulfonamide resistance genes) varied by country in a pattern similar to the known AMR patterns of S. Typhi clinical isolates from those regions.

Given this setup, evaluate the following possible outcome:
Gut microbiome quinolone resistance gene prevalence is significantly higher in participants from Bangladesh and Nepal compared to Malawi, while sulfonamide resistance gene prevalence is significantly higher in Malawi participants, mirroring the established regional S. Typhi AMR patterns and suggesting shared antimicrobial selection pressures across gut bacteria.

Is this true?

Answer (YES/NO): YES